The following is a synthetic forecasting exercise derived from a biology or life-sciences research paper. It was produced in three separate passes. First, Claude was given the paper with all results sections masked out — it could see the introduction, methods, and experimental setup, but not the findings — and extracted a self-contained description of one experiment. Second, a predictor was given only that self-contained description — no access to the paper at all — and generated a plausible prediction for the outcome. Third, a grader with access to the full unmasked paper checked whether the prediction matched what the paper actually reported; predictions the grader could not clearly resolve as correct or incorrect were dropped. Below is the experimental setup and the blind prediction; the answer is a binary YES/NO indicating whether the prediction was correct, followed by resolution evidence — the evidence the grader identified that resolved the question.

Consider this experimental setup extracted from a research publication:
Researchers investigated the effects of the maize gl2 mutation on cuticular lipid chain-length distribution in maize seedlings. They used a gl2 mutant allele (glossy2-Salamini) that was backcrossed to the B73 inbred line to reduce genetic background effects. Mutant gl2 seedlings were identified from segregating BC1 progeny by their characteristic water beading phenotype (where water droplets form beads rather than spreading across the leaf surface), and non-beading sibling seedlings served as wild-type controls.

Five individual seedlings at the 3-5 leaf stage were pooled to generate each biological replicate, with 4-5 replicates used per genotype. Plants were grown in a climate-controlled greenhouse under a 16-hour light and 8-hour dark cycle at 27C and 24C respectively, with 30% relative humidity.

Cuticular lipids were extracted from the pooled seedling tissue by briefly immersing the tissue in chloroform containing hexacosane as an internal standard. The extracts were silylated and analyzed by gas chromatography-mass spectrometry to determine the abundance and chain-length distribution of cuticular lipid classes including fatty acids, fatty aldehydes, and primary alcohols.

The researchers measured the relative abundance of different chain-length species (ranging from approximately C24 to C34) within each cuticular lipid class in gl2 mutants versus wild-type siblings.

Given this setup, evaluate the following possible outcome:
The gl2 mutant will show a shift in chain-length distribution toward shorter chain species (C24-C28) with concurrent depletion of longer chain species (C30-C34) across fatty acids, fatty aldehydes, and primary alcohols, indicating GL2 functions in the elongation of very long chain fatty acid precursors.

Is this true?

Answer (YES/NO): YES